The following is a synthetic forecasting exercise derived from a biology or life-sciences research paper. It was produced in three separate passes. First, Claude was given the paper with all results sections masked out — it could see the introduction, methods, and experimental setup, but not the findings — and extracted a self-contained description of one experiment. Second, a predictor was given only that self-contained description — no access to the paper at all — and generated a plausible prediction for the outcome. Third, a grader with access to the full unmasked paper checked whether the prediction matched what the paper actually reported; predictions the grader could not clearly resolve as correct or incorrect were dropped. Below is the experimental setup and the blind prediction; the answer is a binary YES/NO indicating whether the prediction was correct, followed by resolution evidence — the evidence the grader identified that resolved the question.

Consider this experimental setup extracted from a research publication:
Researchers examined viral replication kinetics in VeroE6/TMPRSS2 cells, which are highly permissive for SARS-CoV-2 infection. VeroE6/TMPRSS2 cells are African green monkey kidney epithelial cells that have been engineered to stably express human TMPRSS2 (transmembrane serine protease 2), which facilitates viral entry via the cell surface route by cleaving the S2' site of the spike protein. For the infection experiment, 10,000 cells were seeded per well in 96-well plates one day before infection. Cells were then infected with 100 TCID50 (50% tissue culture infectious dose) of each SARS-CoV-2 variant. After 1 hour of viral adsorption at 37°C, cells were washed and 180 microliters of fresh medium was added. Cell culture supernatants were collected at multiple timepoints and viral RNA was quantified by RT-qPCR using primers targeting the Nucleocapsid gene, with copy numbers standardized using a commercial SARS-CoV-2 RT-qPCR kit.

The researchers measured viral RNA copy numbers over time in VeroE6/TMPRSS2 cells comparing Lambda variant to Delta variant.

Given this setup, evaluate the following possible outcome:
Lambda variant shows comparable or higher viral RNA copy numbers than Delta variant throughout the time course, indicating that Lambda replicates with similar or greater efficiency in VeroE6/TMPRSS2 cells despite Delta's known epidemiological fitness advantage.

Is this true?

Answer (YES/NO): NO